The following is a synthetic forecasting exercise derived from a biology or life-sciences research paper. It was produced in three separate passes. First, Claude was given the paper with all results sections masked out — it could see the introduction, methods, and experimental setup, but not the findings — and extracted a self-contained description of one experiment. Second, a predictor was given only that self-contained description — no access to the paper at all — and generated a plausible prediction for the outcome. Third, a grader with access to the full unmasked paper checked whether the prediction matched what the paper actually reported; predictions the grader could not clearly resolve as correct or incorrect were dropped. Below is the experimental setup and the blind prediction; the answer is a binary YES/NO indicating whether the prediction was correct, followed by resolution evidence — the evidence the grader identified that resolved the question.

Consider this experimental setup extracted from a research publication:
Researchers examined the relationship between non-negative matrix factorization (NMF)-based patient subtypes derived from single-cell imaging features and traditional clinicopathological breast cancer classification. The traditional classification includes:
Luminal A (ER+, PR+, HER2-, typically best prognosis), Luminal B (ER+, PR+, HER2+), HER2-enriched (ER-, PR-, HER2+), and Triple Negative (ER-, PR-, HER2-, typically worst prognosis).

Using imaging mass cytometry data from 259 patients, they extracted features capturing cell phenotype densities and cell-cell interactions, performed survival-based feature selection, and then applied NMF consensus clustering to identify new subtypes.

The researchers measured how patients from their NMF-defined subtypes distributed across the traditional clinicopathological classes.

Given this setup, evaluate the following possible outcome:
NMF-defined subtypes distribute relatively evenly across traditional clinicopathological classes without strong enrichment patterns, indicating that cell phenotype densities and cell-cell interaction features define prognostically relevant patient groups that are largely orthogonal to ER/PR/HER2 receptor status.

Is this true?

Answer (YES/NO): NO